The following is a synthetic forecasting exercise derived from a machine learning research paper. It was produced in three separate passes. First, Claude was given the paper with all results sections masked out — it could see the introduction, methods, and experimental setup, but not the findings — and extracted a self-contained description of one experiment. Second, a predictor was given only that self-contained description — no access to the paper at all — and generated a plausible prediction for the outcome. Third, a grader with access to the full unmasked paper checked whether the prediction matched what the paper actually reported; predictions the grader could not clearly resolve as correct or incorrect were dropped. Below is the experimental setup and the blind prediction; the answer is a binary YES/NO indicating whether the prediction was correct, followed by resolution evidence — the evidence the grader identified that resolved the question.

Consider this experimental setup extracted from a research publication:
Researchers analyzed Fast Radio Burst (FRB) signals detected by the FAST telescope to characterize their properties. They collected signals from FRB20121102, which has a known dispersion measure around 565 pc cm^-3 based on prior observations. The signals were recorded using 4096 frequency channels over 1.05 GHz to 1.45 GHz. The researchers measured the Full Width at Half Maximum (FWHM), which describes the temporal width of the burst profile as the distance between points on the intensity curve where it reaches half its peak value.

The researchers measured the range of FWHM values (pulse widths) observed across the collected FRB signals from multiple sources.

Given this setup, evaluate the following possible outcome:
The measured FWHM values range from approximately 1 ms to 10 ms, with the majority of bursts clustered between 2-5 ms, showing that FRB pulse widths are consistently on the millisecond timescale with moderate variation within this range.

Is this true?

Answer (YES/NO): NO